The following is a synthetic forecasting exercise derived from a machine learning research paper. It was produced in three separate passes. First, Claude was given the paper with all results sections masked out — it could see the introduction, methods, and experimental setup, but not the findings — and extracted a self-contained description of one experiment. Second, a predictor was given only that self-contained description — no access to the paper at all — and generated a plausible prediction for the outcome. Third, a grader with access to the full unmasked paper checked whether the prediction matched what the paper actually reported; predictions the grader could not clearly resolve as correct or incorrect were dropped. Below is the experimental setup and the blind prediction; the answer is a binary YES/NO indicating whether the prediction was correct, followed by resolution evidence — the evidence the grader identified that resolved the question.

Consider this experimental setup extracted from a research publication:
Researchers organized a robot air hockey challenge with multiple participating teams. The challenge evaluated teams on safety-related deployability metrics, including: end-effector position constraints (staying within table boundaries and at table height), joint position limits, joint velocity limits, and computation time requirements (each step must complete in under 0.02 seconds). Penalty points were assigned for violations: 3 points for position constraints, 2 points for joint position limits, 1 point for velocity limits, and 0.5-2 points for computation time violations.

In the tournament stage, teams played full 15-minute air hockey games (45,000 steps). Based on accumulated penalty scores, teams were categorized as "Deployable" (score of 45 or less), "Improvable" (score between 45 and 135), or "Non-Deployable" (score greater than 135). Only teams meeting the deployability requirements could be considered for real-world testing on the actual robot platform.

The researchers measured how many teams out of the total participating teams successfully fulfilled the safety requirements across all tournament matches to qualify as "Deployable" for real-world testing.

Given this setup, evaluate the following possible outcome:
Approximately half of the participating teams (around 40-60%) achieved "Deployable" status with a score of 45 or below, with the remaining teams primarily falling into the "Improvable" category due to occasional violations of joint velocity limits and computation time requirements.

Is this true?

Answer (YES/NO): NO